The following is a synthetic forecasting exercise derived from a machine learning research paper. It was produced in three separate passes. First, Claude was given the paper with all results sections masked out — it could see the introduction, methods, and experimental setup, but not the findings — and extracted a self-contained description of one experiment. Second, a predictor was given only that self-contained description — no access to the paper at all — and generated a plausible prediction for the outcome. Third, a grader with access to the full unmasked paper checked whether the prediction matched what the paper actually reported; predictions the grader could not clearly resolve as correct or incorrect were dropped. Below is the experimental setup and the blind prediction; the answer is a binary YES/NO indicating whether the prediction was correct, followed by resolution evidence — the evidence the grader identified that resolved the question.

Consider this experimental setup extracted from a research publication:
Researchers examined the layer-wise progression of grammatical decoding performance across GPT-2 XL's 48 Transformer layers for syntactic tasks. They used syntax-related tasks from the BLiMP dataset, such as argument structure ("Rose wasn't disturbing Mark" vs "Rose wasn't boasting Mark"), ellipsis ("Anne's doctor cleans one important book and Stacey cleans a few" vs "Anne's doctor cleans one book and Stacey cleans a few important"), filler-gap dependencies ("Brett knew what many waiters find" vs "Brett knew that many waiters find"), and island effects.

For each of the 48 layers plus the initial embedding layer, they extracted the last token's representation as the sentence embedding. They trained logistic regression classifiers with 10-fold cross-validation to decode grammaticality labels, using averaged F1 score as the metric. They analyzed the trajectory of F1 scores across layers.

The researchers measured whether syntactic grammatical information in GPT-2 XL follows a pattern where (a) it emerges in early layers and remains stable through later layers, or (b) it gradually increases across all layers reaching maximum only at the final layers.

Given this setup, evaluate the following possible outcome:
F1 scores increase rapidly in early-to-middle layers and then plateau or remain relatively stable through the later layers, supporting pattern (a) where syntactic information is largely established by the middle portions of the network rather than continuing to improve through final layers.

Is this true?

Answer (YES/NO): NO